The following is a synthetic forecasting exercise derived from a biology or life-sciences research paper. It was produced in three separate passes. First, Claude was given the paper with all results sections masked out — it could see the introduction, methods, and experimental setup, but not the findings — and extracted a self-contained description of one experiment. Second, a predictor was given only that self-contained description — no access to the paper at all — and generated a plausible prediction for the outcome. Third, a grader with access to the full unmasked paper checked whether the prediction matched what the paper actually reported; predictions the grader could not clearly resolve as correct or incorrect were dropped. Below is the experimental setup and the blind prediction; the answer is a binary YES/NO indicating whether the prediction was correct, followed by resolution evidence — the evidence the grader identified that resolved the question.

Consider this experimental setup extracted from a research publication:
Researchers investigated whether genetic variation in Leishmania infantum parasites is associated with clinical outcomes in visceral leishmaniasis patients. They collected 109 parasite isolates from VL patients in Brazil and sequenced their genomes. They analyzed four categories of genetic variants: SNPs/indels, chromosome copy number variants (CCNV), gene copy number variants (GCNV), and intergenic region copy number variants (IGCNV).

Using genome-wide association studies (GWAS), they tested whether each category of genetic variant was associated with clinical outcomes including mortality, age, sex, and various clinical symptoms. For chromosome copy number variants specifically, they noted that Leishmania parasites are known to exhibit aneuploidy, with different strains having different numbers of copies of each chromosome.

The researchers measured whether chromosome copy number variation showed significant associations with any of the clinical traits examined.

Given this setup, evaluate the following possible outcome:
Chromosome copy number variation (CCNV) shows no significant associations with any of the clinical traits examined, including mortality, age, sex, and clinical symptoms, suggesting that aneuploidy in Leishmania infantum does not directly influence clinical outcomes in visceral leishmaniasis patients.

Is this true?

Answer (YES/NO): YES